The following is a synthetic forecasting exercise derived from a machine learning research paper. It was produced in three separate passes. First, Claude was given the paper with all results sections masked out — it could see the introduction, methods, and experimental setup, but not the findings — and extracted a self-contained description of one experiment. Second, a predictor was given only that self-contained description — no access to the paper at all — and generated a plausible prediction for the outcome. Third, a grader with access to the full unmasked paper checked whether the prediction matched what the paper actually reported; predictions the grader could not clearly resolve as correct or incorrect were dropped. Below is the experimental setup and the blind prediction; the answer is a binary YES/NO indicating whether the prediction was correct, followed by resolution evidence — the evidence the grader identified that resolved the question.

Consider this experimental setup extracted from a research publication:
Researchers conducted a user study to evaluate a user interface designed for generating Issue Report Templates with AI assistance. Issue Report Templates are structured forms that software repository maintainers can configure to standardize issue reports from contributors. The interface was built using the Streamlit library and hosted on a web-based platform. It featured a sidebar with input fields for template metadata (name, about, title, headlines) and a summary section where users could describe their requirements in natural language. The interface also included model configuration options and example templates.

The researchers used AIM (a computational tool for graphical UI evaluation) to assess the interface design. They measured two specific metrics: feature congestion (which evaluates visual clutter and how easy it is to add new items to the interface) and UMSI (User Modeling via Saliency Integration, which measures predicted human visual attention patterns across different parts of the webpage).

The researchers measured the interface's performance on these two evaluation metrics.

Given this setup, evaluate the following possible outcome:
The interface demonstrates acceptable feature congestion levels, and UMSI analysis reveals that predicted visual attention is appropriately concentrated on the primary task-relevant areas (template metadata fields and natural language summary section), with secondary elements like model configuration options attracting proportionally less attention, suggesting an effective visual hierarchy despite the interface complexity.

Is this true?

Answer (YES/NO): NO